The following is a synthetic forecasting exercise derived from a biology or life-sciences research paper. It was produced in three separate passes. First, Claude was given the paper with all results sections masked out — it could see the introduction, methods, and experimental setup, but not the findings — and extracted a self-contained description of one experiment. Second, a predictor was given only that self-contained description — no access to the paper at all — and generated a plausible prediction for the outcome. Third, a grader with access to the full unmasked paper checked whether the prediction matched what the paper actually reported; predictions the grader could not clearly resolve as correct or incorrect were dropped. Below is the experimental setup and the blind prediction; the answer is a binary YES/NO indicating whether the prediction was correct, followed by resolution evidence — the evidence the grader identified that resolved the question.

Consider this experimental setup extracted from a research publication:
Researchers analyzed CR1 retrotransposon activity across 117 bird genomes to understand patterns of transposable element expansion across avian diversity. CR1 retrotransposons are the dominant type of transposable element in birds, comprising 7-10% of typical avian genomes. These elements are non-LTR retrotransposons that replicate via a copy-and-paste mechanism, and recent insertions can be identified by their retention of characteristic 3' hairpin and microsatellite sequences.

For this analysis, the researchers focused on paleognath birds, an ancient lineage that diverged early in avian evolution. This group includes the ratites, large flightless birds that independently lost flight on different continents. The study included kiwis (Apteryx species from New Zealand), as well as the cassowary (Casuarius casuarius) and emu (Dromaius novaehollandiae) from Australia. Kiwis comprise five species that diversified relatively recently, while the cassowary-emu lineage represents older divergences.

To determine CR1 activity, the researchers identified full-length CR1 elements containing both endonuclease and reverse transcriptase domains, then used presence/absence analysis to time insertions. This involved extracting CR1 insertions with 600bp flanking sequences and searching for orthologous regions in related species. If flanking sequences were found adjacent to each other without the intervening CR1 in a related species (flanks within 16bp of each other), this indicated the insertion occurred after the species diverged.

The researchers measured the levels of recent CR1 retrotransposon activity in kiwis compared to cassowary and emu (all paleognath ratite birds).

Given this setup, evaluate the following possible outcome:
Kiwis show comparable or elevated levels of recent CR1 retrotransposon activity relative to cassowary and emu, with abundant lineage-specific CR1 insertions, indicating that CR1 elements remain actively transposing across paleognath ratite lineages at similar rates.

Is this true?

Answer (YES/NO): NO